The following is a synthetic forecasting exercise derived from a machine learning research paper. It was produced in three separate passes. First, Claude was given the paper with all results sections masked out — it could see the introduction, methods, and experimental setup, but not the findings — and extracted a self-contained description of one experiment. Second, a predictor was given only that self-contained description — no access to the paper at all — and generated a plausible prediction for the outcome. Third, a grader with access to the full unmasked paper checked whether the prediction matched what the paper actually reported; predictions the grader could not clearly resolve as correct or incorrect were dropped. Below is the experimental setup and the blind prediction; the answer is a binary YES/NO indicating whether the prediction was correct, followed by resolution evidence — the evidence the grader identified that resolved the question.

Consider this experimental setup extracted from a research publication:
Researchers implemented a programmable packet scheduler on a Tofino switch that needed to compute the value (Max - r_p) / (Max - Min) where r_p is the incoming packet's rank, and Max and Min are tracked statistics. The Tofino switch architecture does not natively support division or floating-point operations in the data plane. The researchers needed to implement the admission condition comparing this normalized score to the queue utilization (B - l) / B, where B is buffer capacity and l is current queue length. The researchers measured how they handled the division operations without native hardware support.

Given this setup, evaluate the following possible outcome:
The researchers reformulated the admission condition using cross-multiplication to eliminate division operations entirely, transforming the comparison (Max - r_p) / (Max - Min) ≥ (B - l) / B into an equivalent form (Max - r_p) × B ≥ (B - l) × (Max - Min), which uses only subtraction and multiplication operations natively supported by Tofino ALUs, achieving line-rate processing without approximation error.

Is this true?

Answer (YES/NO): NO